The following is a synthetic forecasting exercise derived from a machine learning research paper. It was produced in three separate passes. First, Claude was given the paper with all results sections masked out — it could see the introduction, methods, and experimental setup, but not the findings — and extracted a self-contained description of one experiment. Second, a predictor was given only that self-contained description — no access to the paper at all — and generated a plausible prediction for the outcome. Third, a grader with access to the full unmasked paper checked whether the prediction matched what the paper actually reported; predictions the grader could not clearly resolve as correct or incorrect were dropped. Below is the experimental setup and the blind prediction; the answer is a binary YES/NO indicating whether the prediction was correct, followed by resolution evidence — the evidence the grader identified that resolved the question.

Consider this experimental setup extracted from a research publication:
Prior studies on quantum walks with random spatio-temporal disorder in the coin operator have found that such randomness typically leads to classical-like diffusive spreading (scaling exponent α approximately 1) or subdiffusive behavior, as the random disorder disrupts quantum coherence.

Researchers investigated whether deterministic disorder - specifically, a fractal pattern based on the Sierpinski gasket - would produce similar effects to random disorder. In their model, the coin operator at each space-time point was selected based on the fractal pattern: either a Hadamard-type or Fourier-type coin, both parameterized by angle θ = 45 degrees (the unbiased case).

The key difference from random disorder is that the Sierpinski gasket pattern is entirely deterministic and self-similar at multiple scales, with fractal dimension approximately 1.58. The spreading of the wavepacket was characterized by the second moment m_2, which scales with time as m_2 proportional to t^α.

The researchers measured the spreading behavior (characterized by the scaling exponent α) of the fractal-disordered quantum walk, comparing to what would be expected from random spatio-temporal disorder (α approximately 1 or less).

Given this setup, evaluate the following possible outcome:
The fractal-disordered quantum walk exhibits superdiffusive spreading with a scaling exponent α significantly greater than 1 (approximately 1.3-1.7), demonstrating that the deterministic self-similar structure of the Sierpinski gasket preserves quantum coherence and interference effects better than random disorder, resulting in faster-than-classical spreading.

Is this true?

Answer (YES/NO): YES